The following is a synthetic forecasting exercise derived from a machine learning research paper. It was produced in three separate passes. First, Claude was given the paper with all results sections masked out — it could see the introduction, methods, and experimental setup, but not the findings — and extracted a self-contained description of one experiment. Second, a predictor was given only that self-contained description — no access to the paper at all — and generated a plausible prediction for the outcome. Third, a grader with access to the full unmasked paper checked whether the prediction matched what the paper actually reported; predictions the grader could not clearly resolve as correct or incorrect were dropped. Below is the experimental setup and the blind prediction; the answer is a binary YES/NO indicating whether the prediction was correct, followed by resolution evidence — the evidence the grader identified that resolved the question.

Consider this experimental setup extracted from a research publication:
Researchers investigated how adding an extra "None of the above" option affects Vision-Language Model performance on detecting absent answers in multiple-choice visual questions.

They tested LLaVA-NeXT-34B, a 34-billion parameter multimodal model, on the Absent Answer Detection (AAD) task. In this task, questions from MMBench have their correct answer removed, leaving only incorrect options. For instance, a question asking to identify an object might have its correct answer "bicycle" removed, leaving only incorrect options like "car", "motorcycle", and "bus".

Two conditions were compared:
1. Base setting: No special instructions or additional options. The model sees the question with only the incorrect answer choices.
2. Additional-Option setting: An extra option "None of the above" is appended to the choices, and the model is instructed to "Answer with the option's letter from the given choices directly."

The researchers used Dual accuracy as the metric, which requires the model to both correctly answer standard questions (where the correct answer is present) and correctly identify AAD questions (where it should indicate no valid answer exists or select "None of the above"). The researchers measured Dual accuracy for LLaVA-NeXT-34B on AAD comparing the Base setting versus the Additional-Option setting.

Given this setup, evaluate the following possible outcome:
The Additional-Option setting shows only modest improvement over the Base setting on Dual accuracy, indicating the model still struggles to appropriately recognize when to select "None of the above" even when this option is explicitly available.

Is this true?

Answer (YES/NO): NO